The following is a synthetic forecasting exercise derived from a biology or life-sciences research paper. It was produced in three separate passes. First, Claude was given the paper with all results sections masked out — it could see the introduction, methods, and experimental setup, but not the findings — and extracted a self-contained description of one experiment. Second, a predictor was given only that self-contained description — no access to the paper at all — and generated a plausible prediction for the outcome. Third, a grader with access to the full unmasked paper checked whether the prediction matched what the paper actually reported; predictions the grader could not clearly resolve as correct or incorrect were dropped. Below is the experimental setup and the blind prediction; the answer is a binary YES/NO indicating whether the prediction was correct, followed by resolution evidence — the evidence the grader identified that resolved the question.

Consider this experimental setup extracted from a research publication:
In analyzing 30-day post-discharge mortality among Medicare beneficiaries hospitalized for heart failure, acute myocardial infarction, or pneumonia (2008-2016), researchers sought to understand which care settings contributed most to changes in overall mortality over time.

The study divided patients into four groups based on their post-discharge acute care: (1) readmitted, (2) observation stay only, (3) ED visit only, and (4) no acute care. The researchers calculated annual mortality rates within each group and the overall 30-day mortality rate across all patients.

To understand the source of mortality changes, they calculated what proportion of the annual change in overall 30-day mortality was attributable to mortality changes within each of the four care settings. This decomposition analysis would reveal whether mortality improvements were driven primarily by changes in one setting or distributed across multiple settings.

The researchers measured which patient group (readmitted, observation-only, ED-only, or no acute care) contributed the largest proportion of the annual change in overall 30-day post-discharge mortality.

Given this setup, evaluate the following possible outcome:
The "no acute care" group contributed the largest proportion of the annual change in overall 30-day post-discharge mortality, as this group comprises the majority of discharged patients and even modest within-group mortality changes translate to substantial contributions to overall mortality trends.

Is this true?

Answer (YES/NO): YES